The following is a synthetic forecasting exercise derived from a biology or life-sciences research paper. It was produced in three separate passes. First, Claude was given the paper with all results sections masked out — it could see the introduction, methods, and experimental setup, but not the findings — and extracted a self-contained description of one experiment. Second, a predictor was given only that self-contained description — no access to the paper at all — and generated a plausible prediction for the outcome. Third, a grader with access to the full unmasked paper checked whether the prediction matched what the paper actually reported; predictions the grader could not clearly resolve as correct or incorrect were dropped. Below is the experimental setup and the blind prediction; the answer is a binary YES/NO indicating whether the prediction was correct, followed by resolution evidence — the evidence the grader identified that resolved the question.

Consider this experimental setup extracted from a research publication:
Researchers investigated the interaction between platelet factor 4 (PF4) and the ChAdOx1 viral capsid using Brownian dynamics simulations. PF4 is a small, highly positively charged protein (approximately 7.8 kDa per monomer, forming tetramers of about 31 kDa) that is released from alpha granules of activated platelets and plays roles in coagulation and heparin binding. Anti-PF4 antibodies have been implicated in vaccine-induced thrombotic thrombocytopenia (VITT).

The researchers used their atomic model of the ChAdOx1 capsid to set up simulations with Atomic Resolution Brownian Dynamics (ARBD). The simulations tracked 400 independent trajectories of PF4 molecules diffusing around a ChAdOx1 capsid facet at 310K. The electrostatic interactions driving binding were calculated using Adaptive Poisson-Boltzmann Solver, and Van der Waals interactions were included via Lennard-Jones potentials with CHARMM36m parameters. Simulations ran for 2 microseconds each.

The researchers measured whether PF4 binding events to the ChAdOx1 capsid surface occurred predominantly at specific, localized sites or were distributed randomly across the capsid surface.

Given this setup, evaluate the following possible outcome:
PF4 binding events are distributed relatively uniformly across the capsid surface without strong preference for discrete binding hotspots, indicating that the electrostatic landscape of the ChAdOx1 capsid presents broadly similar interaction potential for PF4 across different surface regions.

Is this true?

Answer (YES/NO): NO